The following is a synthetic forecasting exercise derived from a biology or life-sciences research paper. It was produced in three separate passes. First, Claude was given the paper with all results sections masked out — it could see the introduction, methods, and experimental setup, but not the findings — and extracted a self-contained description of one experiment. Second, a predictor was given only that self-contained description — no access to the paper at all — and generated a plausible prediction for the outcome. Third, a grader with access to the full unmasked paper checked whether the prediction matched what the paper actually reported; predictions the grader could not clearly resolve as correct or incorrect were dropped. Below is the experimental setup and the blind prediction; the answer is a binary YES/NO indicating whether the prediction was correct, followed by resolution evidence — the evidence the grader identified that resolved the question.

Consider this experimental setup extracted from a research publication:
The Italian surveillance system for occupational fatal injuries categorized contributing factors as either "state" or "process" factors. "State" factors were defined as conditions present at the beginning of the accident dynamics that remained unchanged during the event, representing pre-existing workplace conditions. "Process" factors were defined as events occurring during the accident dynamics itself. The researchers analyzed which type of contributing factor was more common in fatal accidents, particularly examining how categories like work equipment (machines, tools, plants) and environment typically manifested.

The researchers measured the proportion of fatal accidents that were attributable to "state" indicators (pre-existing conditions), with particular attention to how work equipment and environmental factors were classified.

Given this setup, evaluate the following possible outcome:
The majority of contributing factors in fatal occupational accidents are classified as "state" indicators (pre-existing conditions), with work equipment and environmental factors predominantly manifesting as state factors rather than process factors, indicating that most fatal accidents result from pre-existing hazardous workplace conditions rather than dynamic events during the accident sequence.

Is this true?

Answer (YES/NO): NO